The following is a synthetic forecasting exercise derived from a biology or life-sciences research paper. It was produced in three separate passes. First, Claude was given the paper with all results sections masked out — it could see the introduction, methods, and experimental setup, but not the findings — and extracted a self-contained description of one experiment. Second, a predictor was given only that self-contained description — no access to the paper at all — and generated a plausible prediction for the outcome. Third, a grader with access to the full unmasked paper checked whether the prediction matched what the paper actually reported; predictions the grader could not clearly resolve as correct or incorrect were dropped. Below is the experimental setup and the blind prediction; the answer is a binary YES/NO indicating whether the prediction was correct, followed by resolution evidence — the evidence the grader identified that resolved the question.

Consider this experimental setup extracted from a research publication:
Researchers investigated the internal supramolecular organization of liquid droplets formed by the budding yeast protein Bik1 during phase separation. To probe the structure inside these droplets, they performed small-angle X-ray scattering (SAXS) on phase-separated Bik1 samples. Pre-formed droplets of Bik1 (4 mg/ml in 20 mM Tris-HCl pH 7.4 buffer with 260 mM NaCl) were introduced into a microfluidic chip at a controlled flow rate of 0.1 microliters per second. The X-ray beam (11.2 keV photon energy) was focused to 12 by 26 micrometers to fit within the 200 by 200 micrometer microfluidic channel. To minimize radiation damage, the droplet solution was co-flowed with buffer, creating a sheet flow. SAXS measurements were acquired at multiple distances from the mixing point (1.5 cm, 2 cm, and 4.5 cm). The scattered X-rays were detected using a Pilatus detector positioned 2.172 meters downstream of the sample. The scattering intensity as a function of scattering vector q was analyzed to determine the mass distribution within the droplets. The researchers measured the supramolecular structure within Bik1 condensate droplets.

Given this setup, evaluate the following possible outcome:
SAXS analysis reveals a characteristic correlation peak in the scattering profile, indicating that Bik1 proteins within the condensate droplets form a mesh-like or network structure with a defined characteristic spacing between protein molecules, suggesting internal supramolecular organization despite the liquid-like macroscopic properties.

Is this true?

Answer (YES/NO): NO